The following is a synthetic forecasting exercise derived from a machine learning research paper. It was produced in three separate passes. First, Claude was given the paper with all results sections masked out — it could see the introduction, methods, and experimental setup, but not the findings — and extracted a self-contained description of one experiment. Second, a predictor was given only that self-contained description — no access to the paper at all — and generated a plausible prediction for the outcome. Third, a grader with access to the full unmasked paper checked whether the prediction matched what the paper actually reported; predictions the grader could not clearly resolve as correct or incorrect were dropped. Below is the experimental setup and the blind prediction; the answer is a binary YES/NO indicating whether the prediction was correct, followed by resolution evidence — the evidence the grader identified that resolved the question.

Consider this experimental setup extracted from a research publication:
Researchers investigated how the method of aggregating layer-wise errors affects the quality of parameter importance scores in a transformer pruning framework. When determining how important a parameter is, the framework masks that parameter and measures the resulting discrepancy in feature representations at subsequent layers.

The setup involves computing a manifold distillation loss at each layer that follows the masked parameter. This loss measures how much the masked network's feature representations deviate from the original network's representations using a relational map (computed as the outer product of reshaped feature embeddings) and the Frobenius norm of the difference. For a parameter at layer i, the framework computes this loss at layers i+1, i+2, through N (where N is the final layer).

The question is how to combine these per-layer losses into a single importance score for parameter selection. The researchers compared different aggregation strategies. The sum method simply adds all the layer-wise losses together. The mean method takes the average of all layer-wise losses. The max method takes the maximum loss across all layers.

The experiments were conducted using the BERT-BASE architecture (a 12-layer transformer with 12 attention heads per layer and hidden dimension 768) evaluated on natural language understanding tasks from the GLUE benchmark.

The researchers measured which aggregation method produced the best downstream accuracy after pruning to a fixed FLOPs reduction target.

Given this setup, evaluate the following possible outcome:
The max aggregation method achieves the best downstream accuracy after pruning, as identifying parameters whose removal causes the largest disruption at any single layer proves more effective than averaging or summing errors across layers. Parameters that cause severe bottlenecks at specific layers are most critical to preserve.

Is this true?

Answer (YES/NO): NO